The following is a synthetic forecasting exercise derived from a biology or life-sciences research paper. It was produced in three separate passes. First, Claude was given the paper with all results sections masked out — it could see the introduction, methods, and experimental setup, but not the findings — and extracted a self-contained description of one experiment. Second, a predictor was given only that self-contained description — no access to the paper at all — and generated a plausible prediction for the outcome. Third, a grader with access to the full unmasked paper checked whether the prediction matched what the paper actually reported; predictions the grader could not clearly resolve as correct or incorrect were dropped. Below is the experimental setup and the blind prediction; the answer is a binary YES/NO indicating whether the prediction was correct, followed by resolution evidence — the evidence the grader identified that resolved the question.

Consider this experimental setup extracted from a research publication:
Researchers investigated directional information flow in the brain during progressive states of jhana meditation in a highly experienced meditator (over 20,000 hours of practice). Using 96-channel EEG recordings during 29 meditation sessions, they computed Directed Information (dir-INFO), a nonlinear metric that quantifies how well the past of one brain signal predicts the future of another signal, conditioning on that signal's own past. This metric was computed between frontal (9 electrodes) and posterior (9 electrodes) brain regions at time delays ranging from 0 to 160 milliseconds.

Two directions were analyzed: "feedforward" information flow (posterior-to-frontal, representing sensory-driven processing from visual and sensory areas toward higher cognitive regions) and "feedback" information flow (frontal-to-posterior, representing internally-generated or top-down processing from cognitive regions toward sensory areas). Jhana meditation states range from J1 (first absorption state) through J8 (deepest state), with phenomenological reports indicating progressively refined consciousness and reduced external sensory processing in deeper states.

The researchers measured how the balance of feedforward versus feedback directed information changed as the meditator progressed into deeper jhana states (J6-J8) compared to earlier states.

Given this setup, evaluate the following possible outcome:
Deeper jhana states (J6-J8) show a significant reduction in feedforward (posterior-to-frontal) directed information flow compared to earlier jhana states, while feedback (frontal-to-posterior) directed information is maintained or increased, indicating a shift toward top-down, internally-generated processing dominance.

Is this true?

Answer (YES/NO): NO